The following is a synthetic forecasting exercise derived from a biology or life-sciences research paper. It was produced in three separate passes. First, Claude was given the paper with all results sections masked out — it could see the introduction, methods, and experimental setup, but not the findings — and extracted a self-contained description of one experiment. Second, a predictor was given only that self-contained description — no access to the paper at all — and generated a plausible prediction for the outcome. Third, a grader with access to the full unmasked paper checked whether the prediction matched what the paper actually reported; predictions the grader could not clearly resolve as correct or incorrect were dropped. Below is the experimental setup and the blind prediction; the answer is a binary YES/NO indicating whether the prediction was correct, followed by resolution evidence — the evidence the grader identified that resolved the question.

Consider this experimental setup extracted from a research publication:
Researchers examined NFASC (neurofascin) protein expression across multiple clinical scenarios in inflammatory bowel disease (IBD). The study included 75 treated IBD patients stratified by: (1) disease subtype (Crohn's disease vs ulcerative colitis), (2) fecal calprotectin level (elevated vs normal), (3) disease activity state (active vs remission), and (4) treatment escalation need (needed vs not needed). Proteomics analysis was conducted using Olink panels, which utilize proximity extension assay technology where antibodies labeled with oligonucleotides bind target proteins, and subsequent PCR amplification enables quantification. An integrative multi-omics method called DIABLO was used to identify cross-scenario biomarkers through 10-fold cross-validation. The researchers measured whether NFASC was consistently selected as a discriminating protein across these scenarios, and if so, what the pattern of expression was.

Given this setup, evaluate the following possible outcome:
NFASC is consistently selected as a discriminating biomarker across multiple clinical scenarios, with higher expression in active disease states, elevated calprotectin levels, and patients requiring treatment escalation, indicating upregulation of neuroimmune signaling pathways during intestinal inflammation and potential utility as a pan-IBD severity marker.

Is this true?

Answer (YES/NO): NO